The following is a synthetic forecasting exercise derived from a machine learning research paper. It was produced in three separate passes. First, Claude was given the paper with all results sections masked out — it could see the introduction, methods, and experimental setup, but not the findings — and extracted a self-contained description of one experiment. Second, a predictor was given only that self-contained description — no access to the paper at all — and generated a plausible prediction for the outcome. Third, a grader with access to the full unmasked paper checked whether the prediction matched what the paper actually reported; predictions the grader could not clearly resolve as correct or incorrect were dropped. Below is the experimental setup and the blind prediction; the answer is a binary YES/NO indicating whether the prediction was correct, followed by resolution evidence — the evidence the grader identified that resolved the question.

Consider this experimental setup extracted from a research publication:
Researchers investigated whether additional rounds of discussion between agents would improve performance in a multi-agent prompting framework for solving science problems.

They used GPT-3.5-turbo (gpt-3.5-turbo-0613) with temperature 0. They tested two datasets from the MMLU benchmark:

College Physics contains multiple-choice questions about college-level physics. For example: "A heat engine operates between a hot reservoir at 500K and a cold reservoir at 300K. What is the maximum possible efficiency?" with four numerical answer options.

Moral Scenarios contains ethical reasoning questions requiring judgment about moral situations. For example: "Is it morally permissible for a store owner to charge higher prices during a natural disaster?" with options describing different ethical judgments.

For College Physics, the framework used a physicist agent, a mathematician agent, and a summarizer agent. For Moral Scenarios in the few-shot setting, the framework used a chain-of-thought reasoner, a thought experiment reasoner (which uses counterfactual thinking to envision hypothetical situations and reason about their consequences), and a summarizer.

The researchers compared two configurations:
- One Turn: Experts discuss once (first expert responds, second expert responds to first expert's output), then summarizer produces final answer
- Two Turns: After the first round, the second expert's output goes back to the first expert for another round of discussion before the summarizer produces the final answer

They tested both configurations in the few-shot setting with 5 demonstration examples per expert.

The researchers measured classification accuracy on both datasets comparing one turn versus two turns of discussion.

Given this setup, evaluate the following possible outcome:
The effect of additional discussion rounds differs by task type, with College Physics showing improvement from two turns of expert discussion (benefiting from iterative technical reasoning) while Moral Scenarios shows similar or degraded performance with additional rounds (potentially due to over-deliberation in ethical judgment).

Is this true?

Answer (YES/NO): NO